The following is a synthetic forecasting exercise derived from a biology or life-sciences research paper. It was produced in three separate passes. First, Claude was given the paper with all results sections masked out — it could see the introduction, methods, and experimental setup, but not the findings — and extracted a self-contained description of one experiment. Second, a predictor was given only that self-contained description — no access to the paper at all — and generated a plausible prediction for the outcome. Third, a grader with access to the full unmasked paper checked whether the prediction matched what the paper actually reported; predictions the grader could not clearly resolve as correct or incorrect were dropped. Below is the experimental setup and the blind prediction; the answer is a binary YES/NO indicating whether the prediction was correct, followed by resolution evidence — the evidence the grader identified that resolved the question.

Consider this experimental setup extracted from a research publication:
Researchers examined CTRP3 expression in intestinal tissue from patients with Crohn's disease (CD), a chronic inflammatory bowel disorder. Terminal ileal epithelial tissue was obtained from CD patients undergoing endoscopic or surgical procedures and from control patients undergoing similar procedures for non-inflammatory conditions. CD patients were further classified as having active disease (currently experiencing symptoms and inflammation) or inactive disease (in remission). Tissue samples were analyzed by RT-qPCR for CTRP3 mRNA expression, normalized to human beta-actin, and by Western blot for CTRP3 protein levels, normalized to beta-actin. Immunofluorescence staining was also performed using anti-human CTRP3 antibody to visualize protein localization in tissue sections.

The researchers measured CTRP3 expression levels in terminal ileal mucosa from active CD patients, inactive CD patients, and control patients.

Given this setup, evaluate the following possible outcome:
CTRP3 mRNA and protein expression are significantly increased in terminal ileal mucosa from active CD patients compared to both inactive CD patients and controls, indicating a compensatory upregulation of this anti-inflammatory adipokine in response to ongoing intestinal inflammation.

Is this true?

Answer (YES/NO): NO